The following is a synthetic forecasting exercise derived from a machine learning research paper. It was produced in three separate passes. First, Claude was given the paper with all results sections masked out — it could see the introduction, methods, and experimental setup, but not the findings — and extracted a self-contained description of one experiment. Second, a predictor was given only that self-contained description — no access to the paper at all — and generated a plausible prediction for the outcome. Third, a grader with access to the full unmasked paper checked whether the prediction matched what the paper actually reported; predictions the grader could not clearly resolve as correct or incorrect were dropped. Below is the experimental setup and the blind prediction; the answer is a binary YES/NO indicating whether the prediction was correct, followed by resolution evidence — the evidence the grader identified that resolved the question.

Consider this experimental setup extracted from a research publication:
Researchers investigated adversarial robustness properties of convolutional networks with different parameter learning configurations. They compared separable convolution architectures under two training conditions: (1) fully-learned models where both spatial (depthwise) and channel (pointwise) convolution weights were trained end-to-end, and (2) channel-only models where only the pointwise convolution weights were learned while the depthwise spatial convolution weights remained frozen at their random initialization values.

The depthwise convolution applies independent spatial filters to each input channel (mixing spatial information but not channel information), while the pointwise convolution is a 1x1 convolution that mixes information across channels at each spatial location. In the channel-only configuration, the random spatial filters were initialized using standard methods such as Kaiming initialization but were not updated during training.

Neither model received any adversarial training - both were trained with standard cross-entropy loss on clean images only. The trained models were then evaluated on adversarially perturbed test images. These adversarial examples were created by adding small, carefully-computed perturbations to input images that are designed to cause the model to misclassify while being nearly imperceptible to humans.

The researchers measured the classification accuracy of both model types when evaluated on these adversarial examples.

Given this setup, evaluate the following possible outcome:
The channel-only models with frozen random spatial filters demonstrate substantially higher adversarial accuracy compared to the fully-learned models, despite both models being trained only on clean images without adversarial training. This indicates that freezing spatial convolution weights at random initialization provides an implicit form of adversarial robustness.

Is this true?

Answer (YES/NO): YES